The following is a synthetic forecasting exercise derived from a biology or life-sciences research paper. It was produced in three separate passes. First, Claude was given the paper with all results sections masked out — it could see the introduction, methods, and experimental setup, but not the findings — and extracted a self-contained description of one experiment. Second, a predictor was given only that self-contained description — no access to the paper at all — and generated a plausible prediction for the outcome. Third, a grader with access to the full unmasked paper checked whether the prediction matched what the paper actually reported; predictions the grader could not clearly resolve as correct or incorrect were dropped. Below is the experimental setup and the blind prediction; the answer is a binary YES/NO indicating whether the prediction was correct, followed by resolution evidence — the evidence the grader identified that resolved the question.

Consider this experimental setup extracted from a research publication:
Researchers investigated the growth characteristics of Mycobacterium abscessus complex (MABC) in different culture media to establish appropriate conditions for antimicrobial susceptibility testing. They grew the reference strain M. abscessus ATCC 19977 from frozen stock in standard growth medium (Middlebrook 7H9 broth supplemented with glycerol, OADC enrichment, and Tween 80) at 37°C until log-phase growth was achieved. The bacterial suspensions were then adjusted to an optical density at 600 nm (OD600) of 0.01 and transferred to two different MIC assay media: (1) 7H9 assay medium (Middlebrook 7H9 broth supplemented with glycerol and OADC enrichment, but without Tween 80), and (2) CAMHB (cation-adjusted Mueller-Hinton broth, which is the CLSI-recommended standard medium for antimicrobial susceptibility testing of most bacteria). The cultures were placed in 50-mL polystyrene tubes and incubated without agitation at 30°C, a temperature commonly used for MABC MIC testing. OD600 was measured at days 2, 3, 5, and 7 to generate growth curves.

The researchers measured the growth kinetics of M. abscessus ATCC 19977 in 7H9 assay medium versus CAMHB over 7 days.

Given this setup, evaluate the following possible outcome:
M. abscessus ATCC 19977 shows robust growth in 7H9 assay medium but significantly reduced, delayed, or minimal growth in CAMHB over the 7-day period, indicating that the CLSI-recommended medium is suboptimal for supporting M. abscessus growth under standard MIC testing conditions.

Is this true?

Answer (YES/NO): NO